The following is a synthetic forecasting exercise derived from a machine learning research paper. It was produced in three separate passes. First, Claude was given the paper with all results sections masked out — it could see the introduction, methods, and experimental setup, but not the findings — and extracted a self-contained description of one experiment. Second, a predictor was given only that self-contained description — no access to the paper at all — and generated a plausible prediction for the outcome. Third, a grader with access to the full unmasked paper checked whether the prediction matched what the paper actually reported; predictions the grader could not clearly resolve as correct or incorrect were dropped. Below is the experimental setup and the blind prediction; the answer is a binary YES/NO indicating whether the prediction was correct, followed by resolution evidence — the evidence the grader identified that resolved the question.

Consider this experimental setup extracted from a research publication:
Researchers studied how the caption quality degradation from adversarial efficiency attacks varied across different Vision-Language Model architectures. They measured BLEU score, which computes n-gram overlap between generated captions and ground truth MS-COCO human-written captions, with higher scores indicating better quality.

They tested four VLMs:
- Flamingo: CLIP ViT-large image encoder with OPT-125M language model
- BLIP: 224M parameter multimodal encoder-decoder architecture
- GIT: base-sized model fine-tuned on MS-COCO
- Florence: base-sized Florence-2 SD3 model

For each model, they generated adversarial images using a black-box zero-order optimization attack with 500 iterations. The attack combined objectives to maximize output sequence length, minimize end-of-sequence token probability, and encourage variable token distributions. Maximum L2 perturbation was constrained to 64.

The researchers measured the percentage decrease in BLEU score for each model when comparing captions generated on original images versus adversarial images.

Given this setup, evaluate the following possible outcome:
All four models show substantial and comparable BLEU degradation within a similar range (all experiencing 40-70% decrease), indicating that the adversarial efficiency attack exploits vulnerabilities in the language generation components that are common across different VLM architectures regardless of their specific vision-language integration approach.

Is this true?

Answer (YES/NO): NO